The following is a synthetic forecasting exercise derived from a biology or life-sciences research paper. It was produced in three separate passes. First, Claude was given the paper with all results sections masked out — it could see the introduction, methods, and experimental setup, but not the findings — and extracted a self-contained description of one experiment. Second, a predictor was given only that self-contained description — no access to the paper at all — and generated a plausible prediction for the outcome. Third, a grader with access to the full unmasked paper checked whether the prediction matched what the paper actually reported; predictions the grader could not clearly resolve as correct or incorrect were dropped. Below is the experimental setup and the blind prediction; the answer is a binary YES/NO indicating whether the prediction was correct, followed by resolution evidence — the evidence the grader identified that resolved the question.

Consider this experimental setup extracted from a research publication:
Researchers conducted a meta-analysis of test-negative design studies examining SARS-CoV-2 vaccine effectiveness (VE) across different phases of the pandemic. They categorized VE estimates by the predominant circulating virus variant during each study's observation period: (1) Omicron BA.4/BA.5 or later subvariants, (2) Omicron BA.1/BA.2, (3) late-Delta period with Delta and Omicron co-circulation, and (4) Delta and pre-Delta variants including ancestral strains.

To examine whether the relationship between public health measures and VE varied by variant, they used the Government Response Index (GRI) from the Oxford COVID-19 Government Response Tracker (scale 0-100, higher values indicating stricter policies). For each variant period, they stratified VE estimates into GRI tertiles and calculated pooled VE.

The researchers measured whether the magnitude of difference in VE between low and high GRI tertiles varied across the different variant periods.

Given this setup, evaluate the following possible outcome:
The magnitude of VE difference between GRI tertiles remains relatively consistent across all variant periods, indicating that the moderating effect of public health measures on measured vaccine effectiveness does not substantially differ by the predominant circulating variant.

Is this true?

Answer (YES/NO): NO